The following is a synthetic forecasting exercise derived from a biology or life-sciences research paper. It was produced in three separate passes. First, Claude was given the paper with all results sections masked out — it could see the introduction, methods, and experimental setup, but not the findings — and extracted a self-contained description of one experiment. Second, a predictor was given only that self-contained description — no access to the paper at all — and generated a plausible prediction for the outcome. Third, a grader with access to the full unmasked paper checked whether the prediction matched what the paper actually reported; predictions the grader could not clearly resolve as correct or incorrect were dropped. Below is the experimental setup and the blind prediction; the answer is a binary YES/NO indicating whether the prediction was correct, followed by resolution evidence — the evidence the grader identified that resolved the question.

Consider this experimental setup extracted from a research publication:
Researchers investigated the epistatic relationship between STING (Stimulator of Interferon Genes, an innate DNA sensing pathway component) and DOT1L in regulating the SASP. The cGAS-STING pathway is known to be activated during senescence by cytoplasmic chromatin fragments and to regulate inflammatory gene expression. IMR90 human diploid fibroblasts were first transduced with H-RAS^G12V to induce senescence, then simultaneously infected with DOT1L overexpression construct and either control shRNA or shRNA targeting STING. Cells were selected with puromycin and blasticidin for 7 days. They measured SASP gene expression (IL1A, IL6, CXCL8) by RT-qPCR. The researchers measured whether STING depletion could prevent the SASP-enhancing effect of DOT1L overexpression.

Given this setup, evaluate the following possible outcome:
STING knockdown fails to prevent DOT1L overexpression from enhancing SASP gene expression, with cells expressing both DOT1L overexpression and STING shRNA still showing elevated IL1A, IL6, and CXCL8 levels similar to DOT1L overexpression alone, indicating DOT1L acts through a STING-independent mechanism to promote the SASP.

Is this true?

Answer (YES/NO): NO